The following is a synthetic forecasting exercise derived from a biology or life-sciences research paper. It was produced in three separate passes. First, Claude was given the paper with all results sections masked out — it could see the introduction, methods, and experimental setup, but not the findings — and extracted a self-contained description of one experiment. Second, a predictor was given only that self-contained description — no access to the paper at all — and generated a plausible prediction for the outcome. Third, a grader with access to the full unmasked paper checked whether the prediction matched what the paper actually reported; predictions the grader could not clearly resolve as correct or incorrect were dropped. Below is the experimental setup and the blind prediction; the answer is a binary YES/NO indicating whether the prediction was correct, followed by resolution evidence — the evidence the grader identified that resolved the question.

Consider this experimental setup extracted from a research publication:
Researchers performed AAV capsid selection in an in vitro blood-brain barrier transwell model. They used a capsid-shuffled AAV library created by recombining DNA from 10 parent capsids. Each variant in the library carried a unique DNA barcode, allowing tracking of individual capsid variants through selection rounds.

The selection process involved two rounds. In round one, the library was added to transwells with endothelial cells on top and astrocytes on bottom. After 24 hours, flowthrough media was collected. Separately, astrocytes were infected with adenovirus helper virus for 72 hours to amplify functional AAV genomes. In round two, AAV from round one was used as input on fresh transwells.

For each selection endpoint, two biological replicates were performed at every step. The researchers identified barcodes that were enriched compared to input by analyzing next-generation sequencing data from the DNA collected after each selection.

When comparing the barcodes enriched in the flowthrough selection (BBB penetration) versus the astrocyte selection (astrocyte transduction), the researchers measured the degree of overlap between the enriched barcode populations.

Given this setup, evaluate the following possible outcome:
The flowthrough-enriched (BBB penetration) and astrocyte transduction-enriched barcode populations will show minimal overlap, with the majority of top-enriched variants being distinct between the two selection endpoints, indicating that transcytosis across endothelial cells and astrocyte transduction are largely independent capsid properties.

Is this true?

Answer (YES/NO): YES